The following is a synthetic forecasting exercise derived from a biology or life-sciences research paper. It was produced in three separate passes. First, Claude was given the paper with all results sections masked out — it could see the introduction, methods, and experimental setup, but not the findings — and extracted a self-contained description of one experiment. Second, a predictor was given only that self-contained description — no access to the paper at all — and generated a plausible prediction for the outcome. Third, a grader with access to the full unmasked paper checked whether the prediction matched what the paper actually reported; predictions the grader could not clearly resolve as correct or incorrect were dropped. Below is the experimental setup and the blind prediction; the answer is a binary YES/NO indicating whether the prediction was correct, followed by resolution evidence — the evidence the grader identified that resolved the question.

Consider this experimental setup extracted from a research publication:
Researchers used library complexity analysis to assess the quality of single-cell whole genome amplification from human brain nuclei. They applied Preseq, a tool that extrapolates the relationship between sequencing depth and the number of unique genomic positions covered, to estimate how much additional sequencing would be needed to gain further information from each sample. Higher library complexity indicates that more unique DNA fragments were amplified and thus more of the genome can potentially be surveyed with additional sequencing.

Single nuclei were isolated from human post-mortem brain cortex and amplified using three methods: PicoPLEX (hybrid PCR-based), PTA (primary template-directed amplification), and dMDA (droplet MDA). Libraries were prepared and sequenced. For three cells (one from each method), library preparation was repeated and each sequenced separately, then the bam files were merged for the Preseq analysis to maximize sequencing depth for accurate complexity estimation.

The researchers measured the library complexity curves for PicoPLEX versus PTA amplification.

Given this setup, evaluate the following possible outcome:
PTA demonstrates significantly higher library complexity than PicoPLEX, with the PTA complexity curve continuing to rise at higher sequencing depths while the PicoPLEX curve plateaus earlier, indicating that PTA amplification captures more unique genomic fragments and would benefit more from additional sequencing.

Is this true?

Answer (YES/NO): YES